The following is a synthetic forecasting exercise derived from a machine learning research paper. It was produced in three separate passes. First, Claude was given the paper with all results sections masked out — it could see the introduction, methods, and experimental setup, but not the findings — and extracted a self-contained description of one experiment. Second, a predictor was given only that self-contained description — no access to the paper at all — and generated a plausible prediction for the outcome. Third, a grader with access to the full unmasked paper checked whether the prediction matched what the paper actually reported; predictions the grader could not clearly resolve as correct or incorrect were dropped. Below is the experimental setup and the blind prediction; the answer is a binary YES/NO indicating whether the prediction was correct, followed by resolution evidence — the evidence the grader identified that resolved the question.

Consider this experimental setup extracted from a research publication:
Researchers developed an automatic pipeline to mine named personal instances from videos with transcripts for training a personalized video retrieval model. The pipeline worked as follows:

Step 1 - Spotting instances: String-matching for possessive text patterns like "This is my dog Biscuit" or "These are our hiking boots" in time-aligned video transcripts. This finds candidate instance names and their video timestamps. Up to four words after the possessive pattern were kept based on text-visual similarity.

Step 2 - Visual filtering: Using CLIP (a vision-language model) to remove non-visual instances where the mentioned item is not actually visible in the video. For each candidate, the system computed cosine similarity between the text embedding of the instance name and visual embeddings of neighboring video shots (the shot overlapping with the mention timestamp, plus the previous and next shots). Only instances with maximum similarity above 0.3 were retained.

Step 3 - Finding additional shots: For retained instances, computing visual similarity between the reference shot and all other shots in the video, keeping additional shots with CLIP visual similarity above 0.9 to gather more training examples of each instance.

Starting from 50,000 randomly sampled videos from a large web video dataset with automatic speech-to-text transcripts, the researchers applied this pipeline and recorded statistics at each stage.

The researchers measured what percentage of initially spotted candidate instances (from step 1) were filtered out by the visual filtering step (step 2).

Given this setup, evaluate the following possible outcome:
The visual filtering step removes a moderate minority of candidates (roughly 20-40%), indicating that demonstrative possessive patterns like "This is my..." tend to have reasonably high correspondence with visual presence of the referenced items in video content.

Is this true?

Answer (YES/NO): NO